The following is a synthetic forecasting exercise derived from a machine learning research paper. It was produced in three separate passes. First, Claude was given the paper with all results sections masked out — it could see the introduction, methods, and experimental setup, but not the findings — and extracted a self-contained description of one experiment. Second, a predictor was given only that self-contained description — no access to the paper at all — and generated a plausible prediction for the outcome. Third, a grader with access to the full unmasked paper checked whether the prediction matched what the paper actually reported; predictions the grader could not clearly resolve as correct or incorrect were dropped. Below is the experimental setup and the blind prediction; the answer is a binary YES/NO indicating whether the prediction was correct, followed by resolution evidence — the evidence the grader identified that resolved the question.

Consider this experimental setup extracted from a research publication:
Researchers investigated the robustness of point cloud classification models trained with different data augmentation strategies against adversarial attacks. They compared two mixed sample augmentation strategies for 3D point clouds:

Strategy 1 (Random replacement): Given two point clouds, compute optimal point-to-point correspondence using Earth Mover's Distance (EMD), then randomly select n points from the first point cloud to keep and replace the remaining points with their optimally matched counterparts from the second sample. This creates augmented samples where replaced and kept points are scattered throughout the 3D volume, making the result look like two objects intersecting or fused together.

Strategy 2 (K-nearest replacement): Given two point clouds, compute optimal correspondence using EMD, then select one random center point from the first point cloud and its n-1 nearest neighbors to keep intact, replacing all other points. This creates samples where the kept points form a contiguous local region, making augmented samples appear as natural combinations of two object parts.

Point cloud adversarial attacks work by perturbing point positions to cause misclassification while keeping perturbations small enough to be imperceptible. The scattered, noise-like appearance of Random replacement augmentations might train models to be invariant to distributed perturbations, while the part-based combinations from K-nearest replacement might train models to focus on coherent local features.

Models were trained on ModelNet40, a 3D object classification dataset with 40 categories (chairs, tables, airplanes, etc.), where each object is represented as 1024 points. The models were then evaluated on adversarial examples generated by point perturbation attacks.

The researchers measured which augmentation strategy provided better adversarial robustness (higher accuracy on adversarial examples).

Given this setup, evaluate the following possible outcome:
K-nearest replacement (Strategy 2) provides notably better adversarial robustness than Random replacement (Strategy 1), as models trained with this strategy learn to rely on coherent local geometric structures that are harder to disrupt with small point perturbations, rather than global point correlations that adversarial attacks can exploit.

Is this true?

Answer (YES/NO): NO